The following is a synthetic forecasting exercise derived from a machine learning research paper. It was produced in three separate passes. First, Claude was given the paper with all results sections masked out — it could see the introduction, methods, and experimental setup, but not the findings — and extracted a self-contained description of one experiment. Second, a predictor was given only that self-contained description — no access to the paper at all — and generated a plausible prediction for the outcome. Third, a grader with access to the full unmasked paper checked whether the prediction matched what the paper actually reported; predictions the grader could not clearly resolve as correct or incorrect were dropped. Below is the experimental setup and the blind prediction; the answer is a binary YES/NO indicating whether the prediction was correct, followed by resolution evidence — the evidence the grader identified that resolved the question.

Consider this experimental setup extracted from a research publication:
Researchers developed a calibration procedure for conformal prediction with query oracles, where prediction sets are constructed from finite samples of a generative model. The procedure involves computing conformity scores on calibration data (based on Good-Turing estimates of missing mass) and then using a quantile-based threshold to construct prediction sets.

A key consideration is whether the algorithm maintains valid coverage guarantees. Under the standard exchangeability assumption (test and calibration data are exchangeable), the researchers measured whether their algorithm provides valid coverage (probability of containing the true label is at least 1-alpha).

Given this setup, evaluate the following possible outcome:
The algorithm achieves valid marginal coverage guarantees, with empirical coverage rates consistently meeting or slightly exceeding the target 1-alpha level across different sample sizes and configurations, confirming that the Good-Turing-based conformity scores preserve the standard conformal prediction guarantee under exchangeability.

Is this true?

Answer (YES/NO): NO